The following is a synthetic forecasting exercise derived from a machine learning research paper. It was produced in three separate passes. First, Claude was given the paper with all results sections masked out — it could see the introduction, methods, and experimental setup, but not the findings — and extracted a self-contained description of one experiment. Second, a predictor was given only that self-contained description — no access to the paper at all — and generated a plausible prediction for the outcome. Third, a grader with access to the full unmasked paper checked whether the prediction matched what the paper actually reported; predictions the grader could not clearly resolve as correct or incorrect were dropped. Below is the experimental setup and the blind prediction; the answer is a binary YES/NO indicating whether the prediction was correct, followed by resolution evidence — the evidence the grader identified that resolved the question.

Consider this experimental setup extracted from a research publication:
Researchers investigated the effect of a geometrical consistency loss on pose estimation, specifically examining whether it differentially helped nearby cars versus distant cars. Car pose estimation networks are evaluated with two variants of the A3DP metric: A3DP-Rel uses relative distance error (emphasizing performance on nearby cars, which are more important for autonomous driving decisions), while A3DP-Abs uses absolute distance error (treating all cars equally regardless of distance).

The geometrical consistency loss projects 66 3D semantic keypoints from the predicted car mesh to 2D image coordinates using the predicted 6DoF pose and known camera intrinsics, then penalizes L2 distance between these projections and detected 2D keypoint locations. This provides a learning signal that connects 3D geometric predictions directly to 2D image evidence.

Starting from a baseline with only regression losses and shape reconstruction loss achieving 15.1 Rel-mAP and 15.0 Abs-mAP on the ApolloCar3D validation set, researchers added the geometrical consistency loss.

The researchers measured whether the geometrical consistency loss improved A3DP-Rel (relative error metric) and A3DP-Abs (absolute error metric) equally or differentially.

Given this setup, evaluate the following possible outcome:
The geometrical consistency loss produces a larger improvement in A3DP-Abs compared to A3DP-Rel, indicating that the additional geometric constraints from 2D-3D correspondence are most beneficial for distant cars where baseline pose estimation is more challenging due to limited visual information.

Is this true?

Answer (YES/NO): NO